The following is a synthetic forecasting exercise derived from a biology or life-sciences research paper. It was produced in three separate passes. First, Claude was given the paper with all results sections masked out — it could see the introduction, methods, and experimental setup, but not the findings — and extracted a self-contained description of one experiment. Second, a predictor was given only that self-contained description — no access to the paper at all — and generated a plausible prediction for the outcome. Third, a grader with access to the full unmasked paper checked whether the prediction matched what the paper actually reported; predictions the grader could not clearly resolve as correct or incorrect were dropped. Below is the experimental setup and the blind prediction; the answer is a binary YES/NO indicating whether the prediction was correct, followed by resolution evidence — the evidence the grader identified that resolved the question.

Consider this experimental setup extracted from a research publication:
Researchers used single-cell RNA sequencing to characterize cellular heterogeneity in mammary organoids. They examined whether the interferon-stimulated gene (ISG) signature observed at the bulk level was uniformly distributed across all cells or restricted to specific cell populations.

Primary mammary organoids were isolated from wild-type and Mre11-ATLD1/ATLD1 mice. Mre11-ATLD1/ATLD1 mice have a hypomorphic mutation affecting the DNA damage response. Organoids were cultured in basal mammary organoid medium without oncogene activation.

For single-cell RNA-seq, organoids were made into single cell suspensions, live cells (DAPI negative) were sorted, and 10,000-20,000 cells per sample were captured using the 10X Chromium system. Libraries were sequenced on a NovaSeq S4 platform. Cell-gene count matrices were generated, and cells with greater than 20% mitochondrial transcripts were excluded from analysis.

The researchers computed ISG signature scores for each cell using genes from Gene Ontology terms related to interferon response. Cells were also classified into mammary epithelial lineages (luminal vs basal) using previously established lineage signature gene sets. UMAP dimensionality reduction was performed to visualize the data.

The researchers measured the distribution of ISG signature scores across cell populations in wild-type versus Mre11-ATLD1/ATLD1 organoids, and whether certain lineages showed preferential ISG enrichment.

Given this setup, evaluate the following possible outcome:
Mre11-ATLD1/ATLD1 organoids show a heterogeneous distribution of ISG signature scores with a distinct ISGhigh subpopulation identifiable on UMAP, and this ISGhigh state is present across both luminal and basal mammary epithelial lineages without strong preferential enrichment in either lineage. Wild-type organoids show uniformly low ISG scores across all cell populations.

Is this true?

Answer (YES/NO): NO